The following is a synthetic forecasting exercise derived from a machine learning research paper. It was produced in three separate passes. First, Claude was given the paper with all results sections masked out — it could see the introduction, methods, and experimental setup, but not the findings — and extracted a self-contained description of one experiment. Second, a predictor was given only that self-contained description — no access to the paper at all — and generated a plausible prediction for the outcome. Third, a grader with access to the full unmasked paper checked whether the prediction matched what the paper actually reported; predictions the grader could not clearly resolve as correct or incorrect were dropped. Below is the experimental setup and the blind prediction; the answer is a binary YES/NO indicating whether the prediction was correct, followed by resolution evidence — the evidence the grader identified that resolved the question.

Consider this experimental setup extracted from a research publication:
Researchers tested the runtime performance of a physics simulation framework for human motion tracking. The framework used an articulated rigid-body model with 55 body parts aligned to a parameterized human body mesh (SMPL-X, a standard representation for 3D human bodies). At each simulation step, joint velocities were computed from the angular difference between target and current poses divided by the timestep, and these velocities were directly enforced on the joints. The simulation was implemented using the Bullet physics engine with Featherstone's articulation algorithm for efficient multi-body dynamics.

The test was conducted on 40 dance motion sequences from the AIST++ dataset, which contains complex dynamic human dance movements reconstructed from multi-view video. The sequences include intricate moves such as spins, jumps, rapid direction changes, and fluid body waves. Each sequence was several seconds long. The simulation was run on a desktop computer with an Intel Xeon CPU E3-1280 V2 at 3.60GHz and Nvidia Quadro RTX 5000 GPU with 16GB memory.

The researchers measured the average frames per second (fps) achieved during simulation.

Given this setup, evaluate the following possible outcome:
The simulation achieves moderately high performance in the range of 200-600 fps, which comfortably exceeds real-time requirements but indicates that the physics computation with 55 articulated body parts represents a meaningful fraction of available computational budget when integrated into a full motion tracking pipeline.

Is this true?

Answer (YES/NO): NO